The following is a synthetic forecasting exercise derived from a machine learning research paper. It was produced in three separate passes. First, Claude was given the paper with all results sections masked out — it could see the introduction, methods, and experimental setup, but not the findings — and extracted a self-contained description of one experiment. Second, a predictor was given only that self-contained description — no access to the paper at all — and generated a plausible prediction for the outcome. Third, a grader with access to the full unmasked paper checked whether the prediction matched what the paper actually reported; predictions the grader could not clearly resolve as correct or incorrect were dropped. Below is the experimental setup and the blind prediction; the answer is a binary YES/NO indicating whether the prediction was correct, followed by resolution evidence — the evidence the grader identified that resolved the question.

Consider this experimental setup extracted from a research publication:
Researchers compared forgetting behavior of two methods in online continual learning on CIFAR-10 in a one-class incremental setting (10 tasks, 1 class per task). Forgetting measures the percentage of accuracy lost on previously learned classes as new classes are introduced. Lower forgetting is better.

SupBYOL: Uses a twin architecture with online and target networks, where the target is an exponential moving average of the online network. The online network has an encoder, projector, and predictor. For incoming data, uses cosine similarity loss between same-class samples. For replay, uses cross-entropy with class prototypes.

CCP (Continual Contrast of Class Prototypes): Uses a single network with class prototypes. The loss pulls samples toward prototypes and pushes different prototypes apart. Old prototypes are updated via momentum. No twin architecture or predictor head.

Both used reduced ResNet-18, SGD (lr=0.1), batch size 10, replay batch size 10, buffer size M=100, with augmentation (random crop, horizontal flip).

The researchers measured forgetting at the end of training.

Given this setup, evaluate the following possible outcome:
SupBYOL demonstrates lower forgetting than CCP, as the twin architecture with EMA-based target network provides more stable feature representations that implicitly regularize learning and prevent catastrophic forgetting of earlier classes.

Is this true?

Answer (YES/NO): NO